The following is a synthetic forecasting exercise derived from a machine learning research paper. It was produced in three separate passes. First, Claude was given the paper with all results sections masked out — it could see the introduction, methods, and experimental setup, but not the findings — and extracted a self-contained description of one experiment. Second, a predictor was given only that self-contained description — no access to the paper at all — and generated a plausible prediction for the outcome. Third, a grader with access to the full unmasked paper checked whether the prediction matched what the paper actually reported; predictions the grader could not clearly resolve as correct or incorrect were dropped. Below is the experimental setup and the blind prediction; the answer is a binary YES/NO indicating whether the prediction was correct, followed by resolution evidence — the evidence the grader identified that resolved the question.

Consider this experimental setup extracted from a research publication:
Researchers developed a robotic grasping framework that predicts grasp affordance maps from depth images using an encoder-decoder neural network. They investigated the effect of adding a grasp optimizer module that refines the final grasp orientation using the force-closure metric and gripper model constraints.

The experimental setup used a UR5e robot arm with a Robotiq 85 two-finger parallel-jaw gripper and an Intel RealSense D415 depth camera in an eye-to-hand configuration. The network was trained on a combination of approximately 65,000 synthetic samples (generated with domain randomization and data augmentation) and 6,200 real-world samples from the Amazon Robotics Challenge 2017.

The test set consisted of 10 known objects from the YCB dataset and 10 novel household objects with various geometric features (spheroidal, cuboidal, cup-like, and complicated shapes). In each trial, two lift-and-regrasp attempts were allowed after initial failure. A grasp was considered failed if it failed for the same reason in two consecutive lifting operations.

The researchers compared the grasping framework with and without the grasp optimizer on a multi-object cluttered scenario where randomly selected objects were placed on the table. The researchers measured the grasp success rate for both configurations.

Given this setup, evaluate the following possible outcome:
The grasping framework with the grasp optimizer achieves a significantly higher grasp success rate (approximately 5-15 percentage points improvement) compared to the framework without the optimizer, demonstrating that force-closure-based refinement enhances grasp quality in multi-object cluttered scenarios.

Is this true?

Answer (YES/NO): NO